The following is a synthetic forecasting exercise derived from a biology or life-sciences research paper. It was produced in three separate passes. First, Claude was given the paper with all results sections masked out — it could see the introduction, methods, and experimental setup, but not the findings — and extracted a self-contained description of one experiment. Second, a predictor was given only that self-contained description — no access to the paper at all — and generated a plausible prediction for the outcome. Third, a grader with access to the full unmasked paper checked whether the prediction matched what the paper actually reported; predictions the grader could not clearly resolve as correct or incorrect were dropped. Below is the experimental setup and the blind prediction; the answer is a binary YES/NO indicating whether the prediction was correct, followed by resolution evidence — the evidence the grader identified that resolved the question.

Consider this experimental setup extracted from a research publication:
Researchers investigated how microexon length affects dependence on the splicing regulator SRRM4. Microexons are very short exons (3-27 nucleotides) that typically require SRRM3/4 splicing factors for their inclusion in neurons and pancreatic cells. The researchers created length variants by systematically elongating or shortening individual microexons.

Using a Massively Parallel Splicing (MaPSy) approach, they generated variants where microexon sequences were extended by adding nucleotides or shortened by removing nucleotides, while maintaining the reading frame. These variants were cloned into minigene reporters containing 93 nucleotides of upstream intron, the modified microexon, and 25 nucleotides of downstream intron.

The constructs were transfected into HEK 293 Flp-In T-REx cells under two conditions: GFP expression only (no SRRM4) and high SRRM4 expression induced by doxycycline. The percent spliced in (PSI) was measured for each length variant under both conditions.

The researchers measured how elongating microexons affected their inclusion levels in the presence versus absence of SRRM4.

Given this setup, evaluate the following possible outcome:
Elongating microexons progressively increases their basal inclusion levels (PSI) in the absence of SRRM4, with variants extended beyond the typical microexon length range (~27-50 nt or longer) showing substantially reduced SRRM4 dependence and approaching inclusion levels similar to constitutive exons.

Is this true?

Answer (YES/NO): NO